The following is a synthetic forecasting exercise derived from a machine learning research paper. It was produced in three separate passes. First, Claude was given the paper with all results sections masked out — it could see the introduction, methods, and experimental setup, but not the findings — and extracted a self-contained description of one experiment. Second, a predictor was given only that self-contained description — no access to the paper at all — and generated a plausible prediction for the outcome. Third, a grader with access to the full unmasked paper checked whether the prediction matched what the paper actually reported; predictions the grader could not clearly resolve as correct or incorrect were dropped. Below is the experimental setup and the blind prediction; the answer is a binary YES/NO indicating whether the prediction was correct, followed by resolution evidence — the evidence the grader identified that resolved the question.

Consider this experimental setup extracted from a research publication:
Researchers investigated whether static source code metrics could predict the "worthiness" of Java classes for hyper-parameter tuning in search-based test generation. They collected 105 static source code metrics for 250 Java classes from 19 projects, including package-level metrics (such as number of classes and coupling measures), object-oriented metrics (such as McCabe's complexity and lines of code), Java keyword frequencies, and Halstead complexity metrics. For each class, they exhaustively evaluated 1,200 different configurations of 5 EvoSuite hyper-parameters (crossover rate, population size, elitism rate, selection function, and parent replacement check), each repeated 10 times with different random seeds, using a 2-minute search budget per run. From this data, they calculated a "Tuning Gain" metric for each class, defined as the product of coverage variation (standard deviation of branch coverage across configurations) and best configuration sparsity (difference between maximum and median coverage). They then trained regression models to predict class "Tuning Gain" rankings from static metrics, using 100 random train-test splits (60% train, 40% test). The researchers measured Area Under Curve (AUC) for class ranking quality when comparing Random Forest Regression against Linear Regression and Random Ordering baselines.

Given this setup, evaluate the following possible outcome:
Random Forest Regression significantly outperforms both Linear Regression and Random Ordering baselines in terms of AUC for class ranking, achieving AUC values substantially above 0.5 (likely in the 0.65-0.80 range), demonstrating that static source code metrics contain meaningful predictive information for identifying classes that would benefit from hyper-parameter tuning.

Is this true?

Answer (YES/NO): NO